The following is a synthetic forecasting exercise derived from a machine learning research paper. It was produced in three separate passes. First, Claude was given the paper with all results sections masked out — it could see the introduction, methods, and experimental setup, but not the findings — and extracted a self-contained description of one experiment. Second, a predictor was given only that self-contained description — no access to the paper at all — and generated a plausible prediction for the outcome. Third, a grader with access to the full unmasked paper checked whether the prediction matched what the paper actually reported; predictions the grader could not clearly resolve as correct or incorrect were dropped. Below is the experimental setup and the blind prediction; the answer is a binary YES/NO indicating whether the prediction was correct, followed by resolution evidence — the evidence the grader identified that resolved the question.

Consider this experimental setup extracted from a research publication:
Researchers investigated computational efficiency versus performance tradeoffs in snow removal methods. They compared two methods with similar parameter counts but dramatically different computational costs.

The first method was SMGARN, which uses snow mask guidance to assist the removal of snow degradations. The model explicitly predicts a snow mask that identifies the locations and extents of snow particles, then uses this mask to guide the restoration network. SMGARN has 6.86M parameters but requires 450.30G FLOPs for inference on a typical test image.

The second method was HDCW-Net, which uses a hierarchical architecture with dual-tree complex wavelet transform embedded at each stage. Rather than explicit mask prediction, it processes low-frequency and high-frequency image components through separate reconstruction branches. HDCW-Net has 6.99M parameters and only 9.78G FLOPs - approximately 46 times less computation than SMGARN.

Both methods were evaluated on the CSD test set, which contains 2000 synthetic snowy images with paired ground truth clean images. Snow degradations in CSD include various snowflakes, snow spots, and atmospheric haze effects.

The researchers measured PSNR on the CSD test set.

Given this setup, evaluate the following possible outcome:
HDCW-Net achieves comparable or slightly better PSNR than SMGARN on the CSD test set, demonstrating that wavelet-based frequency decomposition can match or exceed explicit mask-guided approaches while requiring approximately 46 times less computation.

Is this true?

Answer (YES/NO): NO